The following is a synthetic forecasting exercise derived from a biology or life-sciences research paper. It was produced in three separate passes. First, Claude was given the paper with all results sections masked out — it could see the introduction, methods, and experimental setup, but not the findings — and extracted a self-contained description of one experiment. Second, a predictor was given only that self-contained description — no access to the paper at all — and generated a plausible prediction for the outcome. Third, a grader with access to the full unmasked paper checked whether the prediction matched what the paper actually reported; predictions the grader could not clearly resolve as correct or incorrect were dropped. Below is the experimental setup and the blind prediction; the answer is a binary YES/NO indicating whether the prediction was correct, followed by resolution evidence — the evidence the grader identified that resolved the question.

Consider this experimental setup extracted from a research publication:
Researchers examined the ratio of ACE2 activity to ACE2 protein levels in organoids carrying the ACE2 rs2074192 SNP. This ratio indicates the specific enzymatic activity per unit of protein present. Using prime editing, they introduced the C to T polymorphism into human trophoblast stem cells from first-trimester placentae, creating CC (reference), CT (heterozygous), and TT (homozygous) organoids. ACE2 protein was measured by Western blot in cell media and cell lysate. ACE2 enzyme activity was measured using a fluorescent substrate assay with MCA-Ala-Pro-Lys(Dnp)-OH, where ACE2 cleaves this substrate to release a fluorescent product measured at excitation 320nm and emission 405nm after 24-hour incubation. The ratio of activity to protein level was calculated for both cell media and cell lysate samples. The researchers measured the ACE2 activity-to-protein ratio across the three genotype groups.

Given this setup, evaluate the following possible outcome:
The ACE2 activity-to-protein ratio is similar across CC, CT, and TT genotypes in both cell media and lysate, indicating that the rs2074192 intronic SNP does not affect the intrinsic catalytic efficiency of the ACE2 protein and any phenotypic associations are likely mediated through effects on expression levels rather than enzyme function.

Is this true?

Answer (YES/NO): NO